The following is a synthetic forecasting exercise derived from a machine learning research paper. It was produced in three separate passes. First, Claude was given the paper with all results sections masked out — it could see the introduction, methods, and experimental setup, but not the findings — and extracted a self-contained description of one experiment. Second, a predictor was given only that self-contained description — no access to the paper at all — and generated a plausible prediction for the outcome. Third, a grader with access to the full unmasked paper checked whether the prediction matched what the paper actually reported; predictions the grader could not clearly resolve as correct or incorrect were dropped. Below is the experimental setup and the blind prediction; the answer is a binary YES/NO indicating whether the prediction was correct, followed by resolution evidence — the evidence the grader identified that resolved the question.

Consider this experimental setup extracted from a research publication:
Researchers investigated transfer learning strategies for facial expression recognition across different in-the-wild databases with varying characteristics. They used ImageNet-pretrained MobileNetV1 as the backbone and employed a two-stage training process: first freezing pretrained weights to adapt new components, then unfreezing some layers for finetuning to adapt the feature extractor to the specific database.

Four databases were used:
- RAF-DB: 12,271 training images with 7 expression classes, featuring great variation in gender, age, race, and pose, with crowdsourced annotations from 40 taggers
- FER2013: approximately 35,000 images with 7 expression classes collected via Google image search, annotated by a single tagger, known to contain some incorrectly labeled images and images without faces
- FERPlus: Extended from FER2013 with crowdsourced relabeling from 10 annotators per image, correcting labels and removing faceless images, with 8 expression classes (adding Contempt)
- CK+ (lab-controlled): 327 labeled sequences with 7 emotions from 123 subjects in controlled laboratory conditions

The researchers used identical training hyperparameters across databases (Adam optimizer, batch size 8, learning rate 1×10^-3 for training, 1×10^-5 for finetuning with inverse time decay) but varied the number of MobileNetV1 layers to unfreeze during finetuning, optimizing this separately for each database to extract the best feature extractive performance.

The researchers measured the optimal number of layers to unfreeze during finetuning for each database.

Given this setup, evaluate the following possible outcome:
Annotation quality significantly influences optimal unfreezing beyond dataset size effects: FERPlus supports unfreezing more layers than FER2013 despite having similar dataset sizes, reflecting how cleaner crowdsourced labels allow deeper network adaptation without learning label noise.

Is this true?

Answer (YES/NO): YES